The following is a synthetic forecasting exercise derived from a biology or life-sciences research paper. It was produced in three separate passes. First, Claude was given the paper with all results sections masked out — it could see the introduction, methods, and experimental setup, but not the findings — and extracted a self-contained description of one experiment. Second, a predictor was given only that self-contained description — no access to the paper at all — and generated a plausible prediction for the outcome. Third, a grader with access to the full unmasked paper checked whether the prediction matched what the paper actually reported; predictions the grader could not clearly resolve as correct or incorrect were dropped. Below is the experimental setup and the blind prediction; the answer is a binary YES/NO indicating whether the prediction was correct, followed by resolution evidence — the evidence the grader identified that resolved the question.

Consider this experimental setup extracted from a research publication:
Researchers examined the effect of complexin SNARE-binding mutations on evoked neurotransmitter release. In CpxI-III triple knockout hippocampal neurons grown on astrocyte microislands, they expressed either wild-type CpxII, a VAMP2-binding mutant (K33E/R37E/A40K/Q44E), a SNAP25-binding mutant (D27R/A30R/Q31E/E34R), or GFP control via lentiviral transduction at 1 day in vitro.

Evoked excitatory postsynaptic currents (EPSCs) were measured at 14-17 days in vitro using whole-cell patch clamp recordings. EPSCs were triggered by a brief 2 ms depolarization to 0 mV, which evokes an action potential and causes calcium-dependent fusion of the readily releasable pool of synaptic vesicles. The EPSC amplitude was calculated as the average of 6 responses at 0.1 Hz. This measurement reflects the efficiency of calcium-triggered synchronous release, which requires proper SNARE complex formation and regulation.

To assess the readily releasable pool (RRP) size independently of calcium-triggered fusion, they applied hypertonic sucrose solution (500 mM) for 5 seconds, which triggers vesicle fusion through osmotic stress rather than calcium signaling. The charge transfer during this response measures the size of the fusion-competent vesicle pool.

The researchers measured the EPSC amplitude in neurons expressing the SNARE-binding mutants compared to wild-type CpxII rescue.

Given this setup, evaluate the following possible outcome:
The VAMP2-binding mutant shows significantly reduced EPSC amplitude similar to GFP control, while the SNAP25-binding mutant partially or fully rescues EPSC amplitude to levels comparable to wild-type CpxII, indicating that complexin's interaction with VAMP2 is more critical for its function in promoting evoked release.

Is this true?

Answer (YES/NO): NO